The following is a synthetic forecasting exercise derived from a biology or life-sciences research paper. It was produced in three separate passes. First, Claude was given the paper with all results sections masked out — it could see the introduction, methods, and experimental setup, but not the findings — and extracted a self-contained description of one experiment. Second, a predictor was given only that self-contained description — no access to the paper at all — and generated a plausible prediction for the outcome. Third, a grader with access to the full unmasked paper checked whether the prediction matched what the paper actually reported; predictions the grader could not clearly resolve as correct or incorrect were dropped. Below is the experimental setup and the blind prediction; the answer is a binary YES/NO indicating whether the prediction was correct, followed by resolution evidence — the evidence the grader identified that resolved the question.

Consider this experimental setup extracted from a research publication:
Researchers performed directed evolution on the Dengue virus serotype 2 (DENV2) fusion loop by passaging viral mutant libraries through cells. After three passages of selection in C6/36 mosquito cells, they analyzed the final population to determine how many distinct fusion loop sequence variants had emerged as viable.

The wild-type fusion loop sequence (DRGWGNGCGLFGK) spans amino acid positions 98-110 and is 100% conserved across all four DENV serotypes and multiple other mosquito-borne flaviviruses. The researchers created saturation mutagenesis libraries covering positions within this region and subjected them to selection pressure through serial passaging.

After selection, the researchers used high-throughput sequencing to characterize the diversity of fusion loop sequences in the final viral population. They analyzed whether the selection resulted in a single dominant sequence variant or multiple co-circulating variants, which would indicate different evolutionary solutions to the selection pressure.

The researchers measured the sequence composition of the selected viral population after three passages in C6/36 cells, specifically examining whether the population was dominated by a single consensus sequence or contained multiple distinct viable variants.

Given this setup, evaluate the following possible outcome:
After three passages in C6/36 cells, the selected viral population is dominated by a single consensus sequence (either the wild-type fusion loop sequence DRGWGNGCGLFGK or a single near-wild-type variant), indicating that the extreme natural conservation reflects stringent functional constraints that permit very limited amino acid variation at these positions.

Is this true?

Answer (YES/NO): NO